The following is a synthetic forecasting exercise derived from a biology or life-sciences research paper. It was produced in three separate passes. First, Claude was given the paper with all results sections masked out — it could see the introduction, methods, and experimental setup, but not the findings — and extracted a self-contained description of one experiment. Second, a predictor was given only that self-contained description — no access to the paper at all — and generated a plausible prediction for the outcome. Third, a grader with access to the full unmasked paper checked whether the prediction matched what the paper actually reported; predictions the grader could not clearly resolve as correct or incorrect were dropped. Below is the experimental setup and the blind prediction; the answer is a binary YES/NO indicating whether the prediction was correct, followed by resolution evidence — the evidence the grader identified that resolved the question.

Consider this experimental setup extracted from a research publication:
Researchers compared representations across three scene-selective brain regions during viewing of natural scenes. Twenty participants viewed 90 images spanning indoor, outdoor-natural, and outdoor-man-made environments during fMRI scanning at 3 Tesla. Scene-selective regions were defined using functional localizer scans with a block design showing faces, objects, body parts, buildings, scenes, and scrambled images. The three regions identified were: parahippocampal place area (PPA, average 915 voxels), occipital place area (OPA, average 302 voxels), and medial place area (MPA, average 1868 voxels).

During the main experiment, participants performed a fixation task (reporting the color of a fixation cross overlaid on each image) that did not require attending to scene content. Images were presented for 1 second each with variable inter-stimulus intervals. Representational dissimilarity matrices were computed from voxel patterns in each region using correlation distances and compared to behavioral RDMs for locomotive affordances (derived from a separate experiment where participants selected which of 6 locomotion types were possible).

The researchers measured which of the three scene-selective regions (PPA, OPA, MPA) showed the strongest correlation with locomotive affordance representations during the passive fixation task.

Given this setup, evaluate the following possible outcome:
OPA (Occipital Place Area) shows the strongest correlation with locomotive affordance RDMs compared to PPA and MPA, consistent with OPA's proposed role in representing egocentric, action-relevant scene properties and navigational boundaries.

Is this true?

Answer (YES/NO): NO